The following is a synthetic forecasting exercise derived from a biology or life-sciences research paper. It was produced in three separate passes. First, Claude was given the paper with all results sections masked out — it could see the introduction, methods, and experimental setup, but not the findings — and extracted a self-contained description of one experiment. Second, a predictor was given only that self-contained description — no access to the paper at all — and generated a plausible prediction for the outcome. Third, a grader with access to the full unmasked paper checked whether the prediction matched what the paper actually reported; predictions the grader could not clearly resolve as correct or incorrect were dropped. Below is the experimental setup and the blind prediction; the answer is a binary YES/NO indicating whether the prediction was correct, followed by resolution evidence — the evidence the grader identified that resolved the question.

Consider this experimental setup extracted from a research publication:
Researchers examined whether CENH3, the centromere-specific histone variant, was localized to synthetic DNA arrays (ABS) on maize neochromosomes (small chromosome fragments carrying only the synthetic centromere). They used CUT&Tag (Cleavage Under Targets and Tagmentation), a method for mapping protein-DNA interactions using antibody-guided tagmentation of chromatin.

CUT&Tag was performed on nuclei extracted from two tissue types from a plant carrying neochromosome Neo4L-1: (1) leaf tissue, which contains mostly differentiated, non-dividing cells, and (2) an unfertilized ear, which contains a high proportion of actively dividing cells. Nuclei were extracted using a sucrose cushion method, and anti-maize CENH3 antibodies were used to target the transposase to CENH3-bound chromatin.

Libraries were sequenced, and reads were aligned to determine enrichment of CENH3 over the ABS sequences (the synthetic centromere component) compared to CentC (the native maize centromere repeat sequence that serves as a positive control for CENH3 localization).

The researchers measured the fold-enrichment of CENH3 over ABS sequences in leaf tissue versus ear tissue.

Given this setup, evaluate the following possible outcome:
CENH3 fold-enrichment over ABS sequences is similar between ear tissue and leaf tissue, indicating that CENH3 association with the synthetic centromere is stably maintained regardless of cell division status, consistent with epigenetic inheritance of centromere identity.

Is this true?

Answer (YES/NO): NO